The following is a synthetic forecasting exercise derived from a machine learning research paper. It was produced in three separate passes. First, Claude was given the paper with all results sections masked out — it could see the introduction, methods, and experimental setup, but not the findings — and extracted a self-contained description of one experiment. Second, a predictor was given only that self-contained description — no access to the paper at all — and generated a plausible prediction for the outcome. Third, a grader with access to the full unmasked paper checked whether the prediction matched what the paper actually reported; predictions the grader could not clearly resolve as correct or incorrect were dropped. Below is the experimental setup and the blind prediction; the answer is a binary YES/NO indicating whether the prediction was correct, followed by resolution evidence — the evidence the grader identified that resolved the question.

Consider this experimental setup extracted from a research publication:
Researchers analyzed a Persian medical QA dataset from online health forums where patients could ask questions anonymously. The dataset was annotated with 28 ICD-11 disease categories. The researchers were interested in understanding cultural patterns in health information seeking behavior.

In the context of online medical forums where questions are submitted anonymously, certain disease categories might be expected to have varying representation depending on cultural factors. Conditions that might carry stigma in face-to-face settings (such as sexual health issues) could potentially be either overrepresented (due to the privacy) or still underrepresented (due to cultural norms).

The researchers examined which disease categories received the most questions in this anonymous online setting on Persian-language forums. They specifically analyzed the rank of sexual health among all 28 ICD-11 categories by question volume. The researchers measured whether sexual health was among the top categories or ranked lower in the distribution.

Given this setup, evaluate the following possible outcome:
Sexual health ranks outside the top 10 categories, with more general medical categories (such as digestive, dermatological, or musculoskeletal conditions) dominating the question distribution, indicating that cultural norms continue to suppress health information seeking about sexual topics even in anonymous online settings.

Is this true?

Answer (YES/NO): NO